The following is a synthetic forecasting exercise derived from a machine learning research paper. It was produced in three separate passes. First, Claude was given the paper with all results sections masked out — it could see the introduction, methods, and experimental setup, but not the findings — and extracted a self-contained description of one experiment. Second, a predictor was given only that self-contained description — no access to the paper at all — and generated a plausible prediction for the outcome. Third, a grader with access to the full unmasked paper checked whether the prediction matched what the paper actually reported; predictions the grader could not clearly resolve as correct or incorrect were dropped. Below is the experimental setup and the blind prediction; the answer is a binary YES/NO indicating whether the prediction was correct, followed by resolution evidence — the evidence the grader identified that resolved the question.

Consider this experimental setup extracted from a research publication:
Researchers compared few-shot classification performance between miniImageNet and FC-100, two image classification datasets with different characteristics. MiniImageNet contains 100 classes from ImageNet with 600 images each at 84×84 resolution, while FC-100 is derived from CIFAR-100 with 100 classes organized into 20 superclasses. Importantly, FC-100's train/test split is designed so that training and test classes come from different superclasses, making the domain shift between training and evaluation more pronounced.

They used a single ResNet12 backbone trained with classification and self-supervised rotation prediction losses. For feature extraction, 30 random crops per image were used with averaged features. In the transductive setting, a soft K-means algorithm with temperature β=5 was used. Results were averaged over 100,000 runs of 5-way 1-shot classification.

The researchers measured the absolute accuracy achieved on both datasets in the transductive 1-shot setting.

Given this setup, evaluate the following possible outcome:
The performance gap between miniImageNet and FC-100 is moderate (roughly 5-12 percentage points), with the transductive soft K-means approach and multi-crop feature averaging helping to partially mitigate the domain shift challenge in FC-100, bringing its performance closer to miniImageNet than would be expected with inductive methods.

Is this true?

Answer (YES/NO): NO